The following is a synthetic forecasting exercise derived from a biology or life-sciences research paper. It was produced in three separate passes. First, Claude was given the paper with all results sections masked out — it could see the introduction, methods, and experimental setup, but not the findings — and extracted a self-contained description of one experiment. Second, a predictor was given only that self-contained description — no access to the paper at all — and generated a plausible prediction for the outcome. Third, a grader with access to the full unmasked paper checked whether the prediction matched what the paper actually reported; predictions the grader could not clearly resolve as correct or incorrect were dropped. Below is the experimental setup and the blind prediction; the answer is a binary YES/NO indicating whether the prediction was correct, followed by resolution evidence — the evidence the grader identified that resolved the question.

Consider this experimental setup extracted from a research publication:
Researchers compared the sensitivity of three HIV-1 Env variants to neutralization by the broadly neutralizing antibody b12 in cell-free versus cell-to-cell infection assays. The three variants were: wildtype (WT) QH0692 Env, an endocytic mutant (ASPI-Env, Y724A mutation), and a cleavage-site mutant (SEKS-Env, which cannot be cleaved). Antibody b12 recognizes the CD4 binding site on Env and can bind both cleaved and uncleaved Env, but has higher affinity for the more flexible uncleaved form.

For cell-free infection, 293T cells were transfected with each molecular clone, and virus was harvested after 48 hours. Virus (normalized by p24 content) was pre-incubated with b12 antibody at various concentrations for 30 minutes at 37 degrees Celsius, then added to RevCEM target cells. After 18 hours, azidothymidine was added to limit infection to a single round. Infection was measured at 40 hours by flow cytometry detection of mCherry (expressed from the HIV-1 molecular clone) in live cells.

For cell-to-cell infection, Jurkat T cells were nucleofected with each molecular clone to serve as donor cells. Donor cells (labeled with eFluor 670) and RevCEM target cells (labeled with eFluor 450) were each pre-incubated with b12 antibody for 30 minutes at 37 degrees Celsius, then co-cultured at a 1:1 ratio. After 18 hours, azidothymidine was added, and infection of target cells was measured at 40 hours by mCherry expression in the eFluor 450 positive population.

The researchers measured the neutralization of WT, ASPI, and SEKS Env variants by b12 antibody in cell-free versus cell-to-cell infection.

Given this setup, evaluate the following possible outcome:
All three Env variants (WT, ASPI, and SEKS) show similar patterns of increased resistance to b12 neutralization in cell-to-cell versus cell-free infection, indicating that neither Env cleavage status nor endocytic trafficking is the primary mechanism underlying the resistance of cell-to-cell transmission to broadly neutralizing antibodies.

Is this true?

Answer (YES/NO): NO